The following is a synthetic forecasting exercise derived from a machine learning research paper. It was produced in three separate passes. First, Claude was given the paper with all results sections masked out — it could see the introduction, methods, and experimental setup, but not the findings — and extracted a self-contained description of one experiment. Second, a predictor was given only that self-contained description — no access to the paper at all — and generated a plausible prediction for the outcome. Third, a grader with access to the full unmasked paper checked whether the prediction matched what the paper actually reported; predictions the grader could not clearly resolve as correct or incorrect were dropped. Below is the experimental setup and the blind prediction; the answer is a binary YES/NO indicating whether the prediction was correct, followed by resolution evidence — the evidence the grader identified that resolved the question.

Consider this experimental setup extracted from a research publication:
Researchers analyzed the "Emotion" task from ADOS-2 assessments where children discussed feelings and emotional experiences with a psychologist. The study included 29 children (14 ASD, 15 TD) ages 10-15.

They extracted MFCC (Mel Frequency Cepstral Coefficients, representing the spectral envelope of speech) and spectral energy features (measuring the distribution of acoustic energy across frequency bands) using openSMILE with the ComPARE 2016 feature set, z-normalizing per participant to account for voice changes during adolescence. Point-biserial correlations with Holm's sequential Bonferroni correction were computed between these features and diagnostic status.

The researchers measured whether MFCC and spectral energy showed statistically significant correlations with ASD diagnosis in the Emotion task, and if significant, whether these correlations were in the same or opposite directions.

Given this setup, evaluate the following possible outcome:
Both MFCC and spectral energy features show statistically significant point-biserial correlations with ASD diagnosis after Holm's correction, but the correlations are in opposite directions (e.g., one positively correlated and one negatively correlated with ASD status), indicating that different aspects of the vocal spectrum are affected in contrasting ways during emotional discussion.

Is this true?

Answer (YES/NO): YES